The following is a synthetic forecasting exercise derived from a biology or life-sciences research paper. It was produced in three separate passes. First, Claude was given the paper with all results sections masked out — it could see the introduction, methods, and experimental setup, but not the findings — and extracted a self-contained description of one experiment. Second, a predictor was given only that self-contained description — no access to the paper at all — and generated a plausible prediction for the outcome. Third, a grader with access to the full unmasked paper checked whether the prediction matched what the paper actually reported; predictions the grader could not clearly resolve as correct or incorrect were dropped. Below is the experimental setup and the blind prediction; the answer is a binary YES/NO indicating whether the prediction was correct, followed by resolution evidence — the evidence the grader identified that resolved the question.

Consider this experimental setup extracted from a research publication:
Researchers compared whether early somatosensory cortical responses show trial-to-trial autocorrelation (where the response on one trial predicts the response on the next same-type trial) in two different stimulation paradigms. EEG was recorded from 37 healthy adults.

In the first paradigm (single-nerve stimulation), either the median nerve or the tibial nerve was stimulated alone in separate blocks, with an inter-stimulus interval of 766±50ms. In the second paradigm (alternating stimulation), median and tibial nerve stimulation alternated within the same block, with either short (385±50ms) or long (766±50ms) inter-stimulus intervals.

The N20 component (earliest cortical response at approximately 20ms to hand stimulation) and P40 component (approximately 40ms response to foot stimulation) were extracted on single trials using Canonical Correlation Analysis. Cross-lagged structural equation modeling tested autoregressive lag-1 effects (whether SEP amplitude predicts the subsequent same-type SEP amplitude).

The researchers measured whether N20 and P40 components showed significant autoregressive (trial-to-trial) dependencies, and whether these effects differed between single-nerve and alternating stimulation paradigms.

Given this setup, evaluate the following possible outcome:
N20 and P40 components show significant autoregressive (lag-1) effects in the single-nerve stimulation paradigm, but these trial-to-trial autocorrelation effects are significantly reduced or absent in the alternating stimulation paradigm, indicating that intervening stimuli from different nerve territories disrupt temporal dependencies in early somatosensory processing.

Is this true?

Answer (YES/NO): NO